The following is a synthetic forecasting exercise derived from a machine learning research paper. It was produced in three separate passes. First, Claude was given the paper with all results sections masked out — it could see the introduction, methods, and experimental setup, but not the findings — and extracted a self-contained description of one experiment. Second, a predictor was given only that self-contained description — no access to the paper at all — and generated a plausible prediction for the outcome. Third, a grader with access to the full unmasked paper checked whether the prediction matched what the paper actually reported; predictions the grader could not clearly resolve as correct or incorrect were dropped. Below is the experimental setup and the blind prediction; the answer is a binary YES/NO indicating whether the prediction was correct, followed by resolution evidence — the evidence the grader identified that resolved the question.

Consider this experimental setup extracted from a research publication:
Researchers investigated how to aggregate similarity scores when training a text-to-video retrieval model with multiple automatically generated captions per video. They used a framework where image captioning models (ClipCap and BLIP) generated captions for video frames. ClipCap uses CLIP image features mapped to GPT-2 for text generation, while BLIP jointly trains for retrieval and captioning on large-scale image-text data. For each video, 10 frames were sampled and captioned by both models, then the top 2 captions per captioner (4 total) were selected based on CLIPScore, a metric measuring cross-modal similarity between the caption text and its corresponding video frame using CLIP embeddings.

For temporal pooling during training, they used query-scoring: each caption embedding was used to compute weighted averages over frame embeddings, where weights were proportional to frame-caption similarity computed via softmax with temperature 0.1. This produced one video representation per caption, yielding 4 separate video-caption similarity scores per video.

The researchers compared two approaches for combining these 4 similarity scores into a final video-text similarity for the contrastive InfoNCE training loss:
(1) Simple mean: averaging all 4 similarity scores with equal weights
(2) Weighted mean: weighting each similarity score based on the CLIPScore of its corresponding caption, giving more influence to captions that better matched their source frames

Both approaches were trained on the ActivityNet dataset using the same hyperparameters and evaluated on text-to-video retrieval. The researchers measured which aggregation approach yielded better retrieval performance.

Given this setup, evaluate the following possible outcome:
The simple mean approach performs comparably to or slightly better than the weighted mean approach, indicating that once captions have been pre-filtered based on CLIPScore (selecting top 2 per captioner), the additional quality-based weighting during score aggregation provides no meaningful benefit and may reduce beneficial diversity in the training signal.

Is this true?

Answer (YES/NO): YES